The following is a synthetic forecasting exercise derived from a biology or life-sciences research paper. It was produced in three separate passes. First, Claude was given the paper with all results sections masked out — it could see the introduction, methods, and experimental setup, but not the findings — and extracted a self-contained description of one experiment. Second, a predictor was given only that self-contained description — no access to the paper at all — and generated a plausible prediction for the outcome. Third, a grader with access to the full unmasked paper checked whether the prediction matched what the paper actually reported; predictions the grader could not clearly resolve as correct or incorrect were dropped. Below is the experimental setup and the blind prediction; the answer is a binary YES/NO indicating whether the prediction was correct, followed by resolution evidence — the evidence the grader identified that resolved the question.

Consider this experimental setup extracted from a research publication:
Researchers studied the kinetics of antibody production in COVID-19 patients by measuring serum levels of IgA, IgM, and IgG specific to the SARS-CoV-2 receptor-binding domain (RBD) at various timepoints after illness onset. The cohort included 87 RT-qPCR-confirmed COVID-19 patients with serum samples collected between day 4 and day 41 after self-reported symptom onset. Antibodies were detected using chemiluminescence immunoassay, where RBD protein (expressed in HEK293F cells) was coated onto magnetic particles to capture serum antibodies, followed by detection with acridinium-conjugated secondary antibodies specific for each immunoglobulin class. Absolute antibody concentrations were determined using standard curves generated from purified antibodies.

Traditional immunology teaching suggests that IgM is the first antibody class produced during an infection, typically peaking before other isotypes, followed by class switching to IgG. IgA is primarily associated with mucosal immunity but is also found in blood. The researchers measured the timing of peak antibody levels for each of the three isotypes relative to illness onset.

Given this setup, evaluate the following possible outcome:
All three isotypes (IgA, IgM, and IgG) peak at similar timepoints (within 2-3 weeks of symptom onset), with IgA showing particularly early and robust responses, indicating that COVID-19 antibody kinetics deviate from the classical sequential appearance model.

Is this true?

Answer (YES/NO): NO